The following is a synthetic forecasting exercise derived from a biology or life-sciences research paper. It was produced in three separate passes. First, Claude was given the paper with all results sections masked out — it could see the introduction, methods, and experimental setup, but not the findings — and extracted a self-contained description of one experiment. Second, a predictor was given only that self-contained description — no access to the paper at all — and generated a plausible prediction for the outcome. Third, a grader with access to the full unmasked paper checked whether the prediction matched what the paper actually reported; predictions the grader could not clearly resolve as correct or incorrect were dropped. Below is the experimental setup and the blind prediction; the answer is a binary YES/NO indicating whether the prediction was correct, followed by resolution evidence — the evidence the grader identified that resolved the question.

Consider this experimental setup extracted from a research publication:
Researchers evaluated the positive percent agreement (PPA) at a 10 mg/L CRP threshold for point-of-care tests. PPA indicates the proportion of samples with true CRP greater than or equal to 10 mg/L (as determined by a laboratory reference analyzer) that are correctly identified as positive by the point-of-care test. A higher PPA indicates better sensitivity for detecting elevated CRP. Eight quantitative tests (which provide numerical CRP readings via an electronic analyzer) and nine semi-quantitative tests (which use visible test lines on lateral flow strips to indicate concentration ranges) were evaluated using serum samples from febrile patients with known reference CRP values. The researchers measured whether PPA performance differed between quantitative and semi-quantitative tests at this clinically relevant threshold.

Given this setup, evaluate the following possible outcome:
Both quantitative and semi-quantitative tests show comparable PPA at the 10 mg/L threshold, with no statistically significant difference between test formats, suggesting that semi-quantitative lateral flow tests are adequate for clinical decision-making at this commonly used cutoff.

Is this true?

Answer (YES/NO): NO